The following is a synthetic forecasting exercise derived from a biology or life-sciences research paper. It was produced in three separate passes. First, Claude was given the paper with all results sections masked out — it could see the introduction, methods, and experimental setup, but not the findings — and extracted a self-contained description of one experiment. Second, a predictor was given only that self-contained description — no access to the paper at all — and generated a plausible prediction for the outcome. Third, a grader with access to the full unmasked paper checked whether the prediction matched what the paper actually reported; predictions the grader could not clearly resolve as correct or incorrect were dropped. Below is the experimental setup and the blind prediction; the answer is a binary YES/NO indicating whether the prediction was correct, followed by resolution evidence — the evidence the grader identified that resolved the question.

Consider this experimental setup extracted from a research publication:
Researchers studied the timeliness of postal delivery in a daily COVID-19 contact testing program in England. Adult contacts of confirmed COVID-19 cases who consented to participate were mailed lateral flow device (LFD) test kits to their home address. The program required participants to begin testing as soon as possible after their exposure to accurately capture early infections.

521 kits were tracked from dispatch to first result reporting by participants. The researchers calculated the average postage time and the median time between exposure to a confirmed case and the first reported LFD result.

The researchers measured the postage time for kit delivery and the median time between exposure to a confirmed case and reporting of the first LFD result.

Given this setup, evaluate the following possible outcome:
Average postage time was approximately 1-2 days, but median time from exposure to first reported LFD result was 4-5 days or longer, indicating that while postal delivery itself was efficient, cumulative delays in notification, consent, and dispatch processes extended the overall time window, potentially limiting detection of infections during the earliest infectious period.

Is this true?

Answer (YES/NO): NO